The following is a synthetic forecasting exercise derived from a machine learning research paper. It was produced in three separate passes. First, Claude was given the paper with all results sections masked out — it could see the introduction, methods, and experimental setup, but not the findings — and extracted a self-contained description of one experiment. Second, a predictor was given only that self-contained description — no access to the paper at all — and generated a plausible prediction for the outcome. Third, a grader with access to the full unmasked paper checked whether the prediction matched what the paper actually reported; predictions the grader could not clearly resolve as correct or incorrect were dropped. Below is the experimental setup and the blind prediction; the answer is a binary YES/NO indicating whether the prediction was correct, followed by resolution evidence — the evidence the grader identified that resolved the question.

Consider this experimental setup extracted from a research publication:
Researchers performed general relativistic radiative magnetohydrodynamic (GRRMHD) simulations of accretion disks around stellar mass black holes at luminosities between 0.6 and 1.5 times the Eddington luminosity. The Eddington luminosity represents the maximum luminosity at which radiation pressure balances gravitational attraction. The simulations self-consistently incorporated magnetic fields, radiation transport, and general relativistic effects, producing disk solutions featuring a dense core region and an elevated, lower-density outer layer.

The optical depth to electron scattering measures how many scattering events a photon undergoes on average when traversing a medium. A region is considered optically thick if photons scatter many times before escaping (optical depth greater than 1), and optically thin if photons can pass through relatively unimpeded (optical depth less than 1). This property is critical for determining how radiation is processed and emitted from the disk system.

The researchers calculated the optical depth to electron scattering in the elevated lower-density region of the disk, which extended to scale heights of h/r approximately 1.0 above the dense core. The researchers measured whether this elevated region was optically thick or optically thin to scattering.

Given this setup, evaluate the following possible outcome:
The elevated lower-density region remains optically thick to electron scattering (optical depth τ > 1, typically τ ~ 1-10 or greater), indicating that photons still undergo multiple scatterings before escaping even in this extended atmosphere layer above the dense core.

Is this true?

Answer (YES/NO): YES